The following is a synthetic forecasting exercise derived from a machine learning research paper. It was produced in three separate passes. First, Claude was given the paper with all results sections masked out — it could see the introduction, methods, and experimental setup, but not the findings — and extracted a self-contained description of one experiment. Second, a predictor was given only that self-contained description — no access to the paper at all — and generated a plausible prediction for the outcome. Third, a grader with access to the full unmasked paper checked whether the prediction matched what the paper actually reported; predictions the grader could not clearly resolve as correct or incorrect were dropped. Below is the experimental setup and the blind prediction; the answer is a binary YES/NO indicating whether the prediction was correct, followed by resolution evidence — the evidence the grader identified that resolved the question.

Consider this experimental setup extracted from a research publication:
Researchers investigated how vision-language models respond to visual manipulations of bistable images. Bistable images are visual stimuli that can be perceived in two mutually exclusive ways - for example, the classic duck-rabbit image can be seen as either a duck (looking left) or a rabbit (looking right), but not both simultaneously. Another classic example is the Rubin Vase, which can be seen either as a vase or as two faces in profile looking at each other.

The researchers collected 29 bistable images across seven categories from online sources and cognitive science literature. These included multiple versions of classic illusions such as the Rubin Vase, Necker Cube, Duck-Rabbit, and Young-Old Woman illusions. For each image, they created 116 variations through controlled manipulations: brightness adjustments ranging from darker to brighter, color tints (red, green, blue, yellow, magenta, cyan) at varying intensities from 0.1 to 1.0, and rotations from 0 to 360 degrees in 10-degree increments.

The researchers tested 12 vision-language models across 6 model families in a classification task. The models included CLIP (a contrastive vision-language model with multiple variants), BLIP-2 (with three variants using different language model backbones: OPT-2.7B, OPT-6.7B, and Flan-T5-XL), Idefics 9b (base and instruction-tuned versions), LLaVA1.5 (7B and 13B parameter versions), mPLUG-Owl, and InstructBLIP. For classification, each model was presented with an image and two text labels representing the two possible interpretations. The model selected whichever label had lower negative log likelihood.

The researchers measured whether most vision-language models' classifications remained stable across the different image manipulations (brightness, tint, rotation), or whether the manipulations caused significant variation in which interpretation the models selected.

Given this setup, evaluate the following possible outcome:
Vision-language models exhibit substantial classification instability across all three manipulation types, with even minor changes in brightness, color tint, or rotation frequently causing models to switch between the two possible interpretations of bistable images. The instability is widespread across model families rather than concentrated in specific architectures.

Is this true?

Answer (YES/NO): NO